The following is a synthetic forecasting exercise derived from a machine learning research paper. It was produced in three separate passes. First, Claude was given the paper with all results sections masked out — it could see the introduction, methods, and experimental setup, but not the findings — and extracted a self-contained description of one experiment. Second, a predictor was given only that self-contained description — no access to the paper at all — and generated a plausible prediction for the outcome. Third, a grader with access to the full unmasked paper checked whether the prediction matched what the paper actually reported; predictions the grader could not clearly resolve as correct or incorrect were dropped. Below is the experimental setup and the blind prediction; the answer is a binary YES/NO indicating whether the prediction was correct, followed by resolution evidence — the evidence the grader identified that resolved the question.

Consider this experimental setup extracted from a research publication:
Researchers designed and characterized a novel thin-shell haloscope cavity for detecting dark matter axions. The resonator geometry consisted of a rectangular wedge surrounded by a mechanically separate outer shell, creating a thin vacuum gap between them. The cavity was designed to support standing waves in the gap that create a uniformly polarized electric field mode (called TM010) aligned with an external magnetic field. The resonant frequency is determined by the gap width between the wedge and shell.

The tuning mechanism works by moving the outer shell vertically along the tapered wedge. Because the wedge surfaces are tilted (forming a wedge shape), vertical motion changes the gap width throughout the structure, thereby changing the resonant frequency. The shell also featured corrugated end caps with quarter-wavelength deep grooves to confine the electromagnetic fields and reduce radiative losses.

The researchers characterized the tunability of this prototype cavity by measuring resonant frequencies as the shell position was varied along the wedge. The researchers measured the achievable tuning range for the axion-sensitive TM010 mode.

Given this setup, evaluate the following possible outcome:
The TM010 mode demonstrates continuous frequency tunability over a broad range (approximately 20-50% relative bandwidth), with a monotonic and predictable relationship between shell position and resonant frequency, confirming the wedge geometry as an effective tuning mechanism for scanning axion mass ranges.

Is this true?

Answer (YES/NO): NO